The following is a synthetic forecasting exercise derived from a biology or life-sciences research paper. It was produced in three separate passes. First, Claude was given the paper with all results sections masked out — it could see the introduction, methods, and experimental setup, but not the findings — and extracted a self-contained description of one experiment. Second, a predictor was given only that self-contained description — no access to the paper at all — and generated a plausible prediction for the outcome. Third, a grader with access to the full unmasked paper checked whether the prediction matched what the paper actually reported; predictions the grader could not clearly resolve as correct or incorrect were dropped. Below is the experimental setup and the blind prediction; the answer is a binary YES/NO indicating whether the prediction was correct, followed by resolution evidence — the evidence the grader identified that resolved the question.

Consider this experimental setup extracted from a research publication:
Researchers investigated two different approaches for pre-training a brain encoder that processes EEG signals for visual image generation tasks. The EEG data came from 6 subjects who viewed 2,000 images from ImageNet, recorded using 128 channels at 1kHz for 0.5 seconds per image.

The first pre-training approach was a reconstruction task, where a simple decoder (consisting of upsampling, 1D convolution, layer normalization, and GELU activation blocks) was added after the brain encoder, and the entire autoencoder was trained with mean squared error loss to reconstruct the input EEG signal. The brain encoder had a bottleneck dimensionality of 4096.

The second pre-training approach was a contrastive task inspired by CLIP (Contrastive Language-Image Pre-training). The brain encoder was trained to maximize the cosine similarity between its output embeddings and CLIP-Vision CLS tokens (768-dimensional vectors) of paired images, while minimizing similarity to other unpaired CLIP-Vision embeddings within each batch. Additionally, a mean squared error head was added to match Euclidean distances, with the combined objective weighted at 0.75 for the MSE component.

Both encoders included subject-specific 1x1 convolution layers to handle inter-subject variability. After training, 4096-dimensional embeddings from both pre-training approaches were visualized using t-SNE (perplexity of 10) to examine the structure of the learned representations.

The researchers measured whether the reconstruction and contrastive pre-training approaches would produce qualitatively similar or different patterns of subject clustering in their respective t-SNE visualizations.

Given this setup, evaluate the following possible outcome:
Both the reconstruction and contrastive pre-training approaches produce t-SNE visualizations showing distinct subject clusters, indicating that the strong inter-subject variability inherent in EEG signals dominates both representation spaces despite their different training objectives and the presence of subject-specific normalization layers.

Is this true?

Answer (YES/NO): YES